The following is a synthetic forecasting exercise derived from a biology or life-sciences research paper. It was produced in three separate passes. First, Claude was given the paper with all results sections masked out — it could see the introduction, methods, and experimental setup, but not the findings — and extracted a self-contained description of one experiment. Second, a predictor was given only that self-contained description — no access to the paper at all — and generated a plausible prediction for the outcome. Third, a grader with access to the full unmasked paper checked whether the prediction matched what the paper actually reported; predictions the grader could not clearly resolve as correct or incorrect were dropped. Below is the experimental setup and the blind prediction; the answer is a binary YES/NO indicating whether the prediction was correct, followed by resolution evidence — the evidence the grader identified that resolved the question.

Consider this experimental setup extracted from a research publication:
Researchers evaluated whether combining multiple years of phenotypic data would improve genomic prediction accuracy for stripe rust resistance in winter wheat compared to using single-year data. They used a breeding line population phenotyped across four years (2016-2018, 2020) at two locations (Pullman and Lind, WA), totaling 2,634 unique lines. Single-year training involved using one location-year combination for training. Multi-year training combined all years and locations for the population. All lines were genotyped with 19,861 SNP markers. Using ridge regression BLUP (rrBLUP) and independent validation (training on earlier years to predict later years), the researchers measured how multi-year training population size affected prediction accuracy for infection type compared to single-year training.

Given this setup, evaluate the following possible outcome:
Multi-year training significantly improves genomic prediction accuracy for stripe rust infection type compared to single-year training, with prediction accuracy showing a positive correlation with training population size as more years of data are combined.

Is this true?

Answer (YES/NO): YES